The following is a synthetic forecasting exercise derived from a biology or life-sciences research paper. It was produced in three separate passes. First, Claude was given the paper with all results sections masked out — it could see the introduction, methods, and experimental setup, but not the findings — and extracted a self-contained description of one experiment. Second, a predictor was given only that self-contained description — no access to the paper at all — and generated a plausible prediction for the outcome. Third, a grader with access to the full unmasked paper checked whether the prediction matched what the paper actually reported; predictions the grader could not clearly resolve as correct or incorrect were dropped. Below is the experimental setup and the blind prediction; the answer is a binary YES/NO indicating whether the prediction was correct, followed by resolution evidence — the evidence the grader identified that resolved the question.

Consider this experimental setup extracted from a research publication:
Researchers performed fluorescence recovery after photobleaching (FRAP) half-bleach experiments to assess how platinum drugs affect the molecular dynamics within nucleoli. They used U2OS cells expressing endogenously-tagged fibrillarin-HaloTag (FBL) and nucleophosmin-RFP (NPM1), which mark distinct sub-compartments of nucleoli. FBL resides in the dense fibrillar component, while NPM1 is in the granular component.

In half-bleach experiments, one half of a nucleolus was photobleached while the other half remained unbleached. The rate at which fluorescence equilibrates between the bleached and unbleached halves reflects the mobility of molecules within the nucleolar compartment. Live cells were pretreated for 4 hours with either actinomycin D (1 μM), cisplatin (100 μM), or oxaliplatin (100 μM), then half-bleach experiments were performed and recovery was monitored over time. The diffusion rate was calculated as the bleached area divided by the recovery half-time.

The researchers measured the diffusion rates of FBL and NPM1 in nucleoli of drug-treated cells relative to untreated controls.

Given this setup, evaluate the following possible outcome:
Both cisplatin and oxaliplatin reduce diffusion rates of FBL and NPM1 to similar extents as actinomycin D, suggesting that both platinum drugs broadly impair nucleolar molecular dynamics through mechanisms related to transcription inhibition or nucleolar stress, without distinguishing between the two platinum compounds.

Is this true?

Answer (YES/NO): NO